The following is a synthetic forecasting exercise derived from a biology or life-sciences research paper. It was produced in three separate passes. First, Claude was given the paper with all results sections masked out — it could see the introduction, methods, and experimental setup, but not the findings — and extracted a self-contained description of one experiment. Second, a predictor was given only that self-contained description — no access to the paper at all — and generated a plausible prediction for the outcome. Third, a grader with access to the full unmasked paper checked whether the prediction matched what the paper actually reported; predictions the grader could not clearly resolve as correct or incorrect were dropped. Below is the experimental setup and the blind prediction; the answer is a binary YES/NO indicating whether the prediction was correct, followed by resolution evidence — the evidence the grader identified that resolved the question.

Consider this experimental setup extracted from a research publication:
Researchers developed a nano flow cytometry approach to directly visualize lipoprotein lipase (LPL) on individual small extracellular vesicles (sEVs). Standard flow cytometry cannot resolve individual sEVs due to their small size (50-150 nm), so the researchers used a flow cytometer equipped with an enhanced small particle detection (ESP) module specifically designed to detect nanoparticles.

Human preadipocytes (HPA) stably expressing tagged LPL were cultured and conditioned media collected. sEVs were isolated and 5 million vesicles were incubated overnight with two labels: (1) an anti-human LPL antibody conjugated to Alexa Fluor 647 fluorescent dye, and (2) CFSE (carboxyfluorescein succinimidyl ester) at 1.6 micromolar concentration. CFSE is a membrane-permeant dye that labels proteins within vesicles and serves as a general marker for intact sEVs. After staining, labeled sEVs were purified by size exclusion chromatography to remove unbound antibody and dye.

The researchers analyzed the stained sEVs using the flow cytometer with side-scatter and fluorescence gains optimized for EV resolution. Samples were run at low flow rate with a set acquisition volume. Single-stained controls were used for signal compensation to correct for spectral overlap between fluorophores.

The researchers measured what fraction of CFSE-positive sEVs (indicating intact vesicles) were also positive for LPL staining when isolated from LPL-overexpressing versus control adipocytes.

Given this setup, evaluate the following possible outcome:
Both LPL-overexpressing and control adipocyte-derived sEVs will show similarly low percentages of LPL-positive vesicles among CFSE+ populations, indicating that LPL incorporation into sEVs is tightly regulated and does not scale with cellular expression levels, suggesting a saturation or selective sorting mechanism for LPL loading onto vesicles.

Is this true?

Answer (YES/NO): NO